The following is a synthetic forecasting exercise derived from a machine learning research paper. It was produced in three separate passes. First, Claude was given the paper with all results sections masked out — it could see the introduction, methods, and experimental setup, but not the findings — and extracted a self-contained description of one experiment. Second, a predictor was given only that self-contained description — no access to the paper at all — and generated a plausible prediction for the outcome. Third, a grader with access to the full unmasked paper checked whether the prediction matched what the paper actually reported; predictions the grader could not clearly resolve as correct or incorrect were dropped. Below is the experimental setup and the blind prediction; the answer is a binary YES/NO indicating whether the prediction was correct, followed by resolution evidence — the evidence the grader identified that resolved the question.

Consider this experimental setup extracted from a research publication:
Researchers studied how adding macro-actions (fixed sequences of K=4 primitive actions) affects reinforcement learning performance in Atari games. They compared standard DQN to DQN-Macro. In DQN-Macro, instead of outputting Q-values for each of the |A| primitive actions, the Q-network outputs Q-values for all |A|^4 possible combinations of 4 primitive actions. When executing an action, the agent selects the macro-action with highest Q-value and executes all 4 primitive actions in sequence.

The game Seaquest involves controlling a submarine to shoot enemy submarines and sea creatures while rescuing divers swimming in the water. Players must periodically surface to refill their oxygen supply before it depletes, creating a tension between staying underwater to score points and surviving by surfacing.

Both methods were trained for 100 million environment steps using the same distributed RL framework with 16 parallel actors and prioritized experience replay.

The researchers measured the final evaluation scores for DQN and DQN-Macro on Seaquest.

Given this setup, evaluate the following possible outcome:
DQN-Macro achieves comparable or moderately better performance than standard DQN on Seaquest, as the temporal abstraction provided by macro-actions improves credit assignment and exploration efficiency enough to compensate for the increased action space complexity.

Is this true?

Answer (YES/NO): NO